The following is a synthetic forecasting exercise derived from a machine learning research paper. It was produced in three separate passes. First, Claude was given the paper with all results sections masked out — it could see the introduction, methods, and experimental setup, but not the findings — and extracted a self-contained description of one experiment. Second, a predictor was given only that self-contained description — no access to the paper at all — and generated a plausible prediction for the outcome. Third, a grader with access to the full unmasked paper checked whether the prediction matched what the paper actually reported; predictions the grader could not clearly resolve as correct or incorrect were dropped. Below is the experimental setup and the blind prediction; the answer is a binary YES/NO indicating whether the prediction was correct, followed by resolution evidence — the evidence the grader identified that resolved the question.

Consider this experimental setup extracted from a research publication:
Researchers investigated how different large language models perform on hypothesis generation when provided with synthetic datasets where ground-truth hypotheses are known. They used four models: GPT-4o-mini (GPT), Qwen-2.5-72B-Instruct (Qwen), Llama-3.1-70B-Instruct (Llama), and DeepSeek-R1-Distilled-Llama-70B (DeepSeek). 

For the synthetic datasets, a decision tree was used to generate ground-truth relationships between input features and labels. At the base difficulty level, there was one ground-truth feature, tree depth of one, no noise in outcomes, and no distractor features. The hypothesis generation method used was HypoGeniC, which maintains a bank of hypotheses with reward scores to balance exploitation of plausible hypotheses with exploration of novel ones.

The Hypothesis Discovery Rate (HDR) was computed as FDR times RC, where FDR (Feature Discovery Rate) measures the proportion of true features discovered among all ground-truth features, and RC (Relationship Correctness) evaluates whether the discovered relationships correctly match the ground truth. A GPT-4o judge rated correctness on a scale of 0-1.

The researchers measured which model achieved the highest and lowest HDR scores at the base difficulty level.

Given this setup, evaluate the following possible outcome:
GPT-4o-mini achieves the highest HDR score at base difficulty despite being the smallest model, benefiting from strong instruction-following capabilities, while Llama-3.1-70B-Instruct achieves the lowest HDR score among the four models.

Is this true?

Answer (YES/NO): NO